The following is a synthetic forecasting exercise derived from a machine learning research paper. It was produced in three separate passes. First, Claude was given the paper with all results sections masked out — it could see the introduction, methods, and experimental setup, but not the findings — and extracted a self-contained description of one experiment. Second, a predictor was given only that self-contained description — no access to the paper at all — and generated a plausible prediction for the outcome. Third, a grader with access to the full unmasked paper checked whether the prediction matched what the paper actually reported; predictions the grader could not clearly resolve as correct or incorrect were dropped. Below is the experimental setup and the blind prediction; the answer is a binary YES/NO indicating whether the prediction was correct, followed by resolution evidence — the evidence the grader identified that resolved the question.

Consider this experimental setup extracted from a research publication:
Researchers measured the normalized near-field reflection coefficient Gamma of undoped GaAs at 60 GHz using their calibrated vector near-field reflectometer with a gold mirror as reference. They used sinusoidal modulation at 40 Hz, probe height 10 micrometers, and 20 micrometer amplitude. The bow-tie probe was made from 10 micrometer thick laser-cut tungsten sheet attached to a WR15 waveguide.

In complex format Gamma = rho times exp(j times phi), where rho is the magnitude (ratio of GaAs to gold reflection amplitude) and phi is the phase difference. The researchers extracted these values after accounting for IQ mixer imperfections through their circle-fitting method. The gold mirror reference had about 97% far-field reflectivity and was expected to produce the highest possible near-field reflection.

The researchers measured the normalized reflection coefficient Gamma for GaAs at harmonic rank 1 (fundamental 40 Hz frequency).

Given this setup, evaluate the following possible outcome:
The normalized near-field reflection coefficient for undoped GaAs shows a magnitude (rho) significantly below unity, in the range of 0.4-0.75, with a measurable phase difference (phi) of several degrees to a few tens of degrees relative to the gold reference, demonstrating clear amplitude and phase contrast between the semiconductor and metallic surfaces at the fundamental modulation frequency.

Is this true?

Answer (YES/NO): YES